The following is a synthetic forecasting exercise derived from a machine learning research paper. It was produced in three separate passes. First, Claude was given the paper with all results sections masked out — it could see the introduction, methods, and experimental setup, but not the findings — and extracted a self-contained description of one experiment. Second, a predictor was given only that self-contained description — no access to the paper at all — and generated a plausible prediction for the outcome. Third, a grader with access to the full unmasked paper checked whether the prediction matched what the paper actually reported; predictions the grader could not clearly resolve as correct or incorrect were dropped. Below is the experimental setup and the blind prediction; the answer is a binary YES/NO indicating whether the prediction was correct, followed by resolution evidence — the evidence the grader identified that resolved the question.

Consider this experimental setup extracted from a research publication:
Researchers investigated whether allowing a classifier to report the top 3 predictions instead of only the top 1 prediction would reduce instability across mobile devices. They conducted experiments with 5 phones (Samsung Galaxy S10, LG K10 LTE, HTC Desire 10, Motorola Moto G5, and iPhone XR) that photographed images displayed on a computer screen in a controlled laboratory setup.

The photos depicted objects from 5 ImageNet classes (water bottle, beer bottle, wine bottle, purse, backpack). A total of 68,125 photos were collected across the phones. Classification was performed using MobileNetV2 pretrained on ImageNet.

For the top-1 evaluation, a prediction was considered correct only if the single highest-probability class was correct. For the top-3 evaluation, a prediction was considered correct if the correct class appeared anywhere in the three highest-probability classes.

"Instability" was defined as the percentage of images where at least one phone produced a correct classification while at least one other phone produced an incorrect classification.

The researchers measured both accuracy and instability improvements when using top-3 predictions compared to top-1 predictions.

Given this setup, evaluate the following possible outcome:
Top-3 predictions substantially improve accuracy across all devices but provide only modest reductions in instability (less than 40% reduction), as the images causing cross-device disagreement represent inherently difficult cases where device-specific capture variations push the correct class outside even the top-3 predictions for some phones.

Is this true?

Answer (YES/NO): NO